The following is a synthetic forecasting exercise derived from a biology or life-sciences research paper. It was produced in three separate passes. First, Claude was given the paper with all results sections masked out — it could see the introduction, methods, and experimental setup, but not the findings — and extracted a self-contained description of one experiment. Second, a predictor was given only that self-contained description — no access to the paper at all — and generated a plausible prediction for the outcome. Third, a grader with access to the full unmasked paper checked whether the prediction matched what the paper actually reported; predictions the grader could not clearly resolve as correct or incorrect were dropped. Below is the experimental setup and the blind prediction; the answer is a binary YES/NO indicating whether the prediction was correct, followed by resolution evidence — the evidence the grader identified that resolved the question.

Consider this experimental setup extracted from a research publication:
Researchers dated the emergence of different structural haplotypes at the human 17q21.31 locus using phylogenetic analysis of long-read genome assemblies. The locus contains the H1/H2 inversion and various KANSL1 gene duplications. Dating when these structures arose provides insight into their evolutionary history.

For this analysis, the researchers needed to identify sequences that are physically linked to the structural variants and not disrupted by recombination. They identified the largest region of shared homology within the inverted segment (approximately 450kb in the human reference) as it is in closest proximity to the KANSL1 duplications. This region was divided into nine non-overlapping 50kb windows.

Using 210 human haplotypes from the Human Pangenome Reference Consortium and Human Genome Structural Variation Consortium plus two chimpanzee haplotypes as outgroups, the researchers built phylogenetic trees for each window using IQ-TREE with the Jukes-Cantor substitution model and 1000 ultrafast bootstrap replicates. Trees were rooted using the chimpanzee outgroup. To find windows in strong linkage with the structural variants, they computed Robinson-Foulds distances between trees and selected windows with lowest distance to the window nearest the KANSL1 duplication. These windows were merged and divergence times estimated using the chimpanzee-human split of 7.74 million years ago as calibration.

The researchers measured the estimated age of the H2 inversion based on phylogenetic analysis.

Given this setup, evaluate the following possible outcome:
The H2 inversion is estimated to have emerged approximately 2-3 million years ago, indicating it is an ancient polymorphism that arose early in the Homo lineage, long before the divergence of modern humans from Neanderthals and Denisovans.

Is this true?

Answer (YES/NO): YES